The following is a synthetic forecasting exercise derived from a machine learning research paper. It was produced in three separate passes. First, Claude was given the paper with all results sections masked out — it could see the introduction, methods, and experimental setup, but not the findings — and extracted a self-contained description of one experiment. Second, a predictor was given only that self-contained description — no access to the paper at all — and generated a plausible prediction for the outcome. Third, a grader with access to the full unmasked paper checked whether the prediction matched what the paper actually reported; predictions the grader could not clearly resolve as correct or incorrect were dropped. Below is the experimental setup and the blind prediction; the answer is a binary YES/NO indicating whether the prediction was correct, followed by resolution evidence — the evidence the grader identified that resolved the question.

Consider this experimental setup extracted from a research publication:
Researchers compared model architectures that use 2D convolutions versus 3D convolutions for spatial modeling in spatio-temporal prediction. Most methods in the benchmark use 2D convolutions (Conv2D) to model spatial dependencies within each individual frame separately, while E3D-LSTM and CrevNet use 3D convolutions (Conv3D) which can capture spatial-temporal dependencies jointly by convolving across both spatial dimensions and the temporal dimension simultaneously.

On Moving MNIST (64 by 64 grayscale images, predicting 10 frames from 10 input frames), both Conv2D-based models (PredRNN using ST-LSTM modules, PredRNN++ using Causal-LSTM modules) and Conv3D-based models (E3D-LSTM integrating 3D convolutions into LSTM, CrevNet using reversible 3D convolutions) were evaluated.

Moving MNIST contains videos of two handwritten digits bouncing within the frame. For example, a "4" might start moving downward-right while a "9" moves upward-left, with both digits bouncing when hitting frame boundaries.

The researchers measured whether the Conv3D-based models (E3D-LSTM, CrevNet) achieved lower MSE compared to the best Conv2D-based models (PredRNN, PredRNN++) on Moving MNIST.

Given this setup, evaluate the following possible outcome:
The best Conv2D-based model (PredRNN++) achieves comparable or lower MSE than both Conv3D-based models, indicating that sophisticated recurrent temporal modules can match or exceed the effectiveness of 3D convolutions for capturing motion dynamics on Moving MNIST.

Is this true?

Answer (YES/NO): YES